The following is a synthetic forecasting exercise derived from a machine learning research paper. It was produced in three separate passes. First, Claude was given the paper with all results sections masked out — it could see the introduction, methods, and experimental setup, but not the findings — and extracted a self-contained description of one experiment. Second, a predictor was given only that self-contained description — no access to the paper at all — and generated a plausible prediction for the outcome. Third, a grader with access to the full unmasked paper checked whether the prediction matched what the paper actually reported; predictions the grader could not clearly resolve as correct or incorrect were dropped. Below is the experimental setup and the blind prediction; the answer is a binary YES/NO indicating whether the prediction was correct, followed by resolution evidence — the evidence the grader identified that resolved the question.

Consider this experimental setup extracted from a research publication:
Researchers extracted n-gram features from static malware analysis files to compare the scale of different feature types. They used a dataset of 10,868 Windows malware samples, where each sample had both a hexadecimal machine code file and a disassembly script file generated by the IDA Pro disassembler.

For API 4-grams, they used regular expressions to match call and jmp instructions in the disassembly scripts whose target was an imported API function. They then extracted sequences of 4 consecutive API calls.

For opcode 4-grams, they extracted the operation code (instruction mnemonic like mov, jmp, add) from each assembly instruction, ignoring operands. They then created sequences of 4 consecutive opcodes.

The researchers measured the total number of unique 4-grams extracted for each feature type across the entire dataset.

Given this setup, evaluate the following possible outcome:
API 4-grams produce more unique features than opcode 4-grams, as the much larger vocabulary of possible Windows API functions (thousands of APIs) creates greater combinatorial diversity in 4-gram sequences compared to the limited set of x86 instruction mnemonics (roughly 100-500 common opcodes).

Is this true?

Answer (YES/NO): NO